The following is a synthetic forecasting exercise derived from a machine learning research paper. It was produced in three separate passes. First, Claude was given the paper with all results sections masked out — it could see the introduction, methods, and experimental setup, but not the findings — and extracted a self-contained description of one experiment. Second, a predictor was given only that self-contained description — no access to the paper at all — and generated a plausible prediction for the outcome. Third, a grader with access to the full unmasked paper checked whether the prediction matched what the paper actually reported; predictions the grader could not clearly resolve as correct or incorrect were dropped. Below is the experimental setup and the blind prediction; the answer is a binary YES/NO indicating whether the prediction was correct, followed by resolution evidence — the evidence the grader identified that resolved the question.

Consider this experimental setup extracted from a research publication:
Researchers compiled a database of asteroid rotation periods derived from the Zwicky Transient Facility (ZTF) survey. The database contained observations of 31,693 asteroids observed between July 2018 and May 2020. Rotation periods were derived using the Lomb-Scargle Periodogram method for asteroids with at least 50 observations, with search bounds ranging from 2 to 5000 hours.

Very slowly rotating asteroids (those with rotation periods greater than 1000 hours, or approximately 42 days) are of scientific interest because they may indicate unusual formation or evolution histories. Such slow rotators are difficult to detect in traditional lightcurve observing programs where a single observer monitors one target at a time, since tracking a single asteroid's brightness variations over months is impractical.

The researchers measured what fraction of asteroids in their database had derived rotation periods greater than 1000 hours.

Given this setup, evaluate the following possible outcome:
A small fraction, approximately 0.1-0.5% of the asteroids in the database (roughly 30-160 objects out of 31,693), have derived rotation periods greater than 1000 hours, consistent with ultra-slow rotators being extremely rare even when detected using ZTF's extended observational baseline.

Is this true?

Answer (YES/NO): NO